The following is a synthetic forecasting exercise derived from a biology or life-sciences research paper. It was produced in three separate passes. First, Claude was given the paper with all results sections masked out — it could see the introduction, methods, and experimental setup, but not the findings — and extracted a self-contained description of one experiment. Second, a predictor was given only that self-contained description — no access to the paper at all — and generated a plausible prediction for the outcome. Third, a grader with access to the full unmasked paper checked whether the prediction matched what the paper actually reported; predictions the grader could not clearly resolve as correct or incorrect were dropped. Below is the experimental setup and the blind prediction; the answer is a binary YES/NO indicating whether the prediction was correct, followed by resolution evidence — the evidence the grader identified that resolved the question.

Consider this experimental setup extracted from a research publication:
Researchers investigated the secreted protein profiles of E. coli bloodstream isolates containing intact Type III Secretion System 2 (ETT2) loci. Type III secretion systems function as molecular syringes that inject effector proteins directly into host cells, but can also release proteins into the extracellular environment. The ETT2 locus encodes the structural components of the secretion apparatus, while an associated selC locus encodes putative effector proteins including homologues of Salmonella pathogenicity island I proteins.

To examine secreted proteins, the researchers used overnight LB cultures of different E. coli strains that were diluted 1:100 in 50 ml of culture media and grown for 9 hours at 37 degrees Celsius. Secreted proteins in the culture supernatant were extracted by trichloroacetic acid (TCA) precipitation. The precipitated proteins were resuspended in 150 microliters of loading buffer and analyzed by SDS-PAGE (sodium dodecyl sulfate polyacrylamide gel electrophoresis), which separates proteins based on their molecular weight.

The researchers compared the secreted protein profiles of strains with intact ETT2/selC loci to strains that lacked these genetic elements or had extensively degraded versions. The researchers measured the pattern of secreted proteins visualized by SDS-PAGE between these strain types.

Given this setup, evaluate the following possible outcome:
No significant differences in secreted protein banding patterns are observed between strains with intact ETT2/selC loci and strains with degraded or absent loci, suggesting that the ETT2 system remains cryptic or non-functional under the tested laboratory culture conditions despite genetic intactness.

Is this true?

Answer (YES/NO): NO